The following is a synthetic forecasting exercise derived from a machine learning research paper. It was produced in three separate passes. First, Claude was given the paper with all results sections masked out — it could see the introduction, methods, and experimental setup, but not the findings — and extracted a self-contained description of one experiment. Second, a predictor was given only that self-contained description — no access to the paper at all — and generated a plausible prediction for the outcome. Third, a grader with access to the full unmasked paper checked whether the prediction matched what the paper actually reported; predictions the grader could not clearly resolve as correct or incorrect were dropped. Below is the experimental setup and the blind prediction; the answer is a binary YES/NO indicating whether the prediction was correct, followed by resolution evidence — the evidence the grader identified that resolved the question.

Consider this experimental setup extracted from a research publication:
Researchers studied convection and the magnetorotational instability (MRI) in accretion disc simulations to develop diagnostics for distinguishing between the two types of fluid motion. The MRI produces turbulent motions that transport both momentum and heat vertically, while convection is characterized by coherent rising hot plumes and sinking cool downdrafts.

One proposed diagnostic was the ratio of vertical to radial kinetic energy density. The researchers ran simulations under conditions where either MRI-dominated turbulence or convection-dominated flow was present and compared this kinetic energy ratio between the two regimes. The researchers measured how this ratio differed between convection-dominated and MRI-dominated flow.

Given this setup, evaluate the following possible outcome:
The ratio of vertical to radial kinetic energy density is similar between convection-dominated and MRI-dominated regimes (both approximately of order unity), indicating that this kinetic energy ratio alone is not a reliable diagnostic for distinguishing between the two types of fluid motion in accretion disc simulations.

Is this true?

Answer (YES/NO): NO